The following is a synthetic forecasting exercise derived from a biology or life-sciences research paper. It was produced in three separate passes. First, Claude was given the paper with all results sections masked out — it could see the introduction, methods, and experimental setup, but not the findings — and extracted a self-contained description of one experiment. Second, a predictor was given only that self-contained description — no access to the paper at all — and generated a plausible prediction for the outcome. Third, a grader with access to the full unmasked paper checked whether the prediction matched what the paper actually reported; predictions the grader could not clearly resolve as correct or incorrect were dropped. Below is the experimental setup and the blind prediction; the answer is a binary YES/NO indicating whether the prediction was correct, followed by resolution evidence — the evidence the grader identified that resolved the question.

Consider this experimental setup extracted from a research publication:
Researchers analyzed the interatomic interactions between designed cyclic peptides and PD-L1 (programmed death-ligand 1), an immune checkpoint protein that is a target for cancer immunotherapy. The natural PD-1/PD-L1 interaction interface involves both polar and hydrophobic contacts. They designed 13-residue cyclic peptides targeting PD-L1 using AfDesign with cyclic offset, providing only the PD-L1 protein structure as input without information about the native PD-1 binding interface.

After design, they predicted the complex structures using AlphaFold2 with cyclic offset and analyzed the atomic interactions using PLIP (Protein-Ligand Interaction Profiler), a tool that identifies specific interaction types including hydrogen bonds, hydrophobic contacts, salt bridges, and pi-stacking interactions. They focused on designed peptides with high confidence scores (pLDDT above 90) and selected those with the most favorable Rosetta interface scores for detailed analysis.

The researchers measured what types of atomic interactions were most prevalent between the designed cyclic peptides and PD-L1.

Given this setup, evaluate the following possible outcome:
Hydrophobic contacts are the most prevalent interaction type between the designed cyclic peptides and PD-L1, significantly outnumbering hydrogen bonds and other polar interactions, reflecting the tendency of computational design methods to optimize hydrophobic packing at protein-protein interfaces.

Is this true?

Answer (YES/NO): NO